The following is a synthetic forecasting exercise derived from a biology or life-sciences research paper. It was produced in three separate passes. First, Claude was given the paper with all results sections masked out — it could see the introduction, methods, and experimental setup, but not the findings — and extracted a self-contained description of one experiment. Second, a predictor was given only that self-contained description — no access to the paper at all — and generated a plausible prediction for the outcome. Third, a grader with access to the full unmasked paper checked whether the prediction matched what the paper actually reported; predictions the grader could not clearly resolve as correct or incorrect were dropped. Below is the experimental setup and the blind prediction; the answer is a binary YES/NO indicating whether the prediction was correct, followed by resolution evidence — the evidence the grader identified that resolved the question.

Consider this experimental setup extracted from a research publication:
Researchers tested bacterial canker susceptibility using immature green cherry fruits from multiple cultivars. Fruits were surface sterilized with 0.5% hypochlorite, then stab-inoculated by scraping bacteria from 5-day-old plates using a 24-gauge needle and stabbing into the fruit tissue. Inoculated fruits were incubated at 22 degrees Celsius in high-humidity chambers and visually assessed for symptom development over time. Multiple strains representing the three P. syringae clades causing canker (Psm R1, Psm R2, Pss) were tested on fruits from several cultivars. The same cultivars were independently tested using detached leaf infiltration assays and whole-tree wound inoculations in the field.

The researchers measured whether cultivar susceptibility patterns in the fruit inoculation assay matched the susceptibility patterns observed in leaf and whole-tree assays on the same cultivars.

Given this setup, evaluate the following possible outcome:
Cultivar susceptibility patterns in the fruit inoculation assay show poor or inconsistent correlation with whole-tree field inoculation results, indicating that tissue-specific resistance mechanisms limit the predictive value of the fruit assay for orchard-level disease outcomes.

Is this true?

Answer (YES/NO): YES